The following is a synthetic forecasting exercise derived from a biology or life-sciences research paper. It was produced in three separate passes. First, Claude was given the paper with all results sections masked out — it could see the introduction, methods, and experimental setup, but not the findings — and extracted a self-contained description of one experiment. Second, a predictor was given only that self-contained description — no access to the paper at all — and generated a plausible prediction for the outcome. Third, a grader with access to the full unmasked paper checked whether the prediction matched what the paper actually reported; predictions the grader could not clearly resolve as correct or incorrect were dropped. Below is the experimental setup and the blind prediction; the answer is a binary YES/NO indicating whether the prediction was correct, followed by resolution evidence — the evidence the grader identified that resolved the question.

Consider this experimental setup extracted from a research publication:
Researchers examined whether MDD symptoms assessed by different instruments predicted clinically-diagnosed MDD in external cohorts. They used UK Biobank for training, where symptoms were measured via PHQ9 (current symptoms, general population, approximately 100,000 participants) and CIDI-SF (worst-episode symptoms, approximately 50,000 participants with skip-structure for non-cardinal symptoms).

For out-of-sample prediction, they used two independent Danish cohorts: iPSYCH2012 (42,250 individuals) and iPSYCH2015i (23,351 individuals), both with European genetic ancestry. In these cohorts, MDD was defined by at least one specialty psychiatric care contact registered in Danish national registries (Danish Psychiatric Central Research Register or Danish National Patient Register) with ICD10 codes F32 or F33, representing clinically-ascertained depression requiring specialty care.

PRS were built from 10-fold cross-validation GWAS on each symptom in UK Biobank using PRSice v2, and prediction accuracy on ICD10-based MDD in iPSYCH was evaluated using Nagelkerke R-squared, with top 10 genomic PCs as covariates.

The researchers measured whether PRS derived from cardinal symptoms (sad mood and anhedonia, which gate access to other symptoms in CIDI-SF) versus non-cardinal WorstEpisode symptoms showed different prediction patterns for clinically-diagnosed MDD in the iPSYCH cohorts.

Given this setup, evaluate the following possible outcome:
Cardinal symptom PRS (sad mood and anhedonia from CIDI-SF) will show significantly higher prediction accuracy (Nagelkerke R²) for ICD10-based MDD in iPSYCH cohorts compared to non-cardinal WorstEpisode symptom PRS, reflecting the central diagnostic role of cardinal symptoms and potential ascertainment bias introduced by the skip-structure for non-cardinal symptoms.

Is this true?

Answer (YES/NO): YES